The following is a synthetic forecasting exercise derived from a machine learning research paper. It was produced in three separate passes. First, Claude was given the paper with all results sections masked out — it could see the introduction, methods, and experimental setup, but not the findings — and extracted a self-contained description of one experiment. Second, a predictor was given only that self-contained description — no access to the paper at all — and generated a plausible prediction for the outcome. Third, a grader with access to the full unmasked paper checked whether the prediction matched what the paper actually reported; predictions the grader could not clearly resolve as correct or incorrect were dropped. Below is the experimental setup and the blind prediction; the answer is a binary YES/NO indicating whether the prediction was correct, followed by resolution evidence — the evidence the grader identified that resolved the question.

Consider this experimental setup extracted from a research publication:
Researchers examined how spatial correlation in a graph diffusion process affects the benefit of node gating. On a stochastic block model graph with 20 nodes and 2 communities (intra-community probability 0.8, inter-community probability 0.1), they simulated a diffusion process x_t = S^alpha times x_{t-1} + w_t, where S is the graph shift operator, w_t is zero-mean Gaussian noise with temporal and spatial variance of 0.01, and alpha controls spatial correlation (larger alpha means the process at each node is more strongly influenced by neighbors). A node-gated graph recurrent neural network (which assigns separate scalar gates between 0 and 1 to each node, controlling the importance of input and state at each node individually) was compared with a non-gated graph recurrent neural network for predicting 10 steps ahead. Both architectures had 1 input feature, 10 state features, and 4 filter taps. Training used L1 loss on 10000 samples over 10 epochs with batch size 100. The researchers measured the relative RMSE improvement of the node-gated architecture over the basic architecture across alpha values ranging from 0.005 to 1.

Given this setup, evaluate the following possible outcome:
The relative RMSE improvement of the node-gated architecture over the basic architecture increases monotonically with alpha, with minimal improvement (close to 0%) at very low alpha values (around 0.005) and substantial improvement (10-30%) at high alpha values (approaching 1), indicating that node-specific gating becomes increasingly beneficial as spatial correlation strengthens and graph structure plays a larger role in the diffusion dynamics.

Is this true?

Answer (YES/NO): NO